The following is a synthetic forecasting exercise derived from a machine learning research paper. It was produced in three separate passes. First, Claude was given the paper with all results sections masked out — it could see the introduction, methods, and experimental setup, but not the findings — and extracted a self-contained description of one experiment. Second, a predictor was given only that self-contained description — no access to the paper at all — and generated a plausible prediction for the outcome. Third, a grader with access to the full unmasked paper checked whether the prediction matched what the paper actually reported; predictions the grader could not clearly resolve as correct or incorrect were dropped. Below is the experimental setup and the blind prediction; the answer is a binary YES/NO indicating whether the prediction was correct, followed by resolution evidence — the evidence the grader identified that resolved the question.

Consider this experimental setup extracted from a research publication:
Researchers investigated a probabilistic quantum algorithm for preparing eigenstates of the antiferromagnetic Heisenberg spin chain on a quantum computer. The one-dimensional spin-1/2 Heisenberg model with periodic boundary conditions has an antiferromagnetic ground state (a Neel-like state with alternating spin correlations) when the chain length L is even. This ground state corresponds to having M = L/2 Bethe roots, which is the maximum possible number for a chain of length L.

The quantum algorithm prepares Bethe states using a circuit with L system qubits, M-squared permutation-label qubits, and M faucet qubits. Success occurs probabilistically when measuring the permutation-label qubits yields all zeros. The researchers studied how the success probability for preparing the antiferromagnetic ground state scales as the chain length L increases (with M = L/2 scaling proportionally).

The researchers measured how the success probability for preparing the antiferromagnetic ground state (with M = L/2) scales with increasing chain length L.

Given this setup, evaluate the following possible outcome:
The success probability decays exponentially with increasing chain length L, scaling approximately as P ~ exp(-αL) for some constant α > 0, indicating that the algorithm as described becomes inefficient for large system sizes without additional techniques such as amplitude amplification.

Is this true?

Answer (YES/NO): YES